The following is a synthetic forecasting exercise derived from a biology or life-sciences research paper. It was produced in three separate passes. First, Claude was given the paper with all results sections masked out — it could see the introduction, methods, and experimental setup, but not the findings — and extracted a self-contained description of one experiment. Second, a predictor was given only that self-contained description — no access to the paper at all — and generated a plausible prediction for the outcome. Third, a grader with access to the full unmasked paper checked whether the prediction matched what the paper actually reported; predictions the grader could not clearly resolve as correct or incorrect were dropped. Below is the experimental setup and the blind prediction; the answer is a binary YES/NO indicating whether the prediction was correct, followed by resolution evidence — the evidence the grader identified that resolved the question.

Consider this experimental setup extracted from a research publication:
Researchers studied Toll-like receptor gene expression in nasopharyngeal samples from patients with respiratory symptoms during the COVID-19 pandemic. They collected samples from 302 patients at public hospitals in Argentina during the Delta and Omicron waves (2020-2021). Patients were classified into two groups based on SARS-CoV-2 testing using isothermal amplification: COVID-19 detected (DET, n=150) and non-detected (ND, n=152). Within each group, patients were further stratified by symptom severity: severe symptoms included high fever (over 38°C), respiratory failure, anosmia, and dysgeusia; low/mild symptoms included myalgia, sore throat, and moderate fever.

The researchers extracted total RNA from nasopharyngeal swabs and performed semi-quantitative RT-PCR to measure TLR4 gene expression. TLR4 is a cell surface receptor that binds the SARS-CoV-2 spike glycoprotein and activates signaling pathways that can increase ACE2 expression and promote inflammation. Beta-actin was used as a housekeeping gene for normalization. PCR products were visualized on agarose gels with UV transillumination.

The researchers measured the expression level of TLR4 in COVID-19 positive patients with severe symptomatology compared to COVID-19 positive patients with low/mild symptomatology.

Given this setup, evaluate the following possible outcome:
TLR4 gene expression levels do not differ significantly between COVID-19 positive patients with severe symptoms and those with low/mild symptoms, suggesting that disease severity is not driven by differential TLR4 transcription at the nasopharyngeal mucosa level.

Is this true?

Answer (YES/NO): NO